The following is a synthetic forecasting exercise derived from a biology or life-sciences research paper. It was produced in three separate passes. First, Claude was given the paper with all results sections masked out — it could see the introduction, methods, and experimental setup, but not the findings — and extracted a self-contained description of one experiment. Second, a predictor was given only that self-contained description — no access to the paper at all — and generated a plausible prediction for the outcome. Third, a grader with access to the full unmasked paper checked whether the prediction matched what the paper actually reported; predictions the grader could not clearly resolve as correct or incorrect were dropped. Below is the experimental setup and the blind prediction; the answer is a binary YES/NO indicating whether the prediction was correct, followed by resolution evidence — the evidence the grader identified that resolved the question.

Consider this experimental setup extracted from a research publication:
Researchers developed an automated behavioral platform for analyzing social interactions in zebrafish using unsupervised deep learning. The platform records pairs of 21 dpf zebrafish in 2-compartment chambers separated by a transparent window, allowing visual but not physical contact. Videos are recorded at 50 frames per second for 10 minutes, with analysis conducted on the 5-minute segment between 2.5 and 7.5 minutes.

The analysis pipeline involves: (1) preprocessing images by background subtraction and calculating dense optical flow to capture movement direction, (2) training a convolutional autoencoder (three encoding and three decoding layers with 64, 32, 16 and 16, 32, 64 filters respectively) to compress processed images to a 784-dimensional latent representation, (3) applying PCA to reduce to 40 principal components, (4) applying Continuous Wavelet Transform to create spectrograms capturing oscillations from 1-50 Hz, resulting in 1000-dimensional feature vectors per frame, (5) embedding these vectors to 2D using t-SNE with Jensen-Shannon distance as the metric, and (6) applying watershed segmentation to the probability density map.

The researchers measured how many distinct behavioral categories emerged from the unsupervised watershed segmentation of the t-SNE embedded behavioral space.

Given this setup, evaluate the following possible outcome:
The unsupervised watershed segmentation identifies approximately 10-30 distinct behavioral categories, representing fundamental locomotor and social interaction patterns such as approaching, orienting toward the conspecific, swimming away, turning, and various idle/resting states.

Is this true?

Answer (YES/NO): NO